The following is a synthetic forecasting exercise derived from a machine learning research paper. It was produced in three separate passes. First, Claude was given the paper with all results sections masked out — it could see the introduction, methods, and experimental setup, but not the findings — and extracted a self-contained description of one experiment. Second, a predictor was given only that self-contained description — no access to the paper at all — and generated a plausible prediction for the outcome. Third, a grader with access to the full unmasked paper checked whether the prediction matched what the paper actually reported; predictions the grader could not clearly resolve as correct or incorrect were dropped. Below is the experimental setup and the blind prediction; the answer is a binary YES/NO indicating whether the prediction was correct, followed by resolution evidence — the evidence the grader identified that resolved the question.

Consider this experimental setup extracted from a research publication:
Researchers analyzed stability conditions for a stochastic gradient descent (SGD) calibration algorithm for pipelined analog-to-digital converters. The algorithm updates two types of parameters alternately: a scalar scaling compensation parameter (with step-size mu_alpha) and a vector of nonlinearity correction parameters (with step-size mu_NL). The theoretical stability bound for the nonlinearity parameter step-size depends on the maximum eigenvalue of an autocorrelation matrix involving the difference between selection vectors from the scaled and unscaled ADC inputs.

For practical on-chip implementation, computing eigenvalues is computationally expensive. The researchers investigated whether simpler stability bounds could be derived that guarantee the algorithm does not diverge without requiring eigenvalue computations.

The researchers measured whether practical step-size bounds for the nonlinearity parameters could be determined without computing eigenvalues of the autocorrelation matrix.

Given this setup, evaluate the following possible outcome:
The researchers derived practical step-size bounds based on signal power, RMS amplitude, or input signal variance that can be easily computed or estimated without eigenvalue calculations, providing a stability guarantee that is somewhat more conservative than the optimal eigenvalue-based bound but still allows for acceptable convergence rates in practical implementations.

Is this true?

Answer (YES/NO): NO